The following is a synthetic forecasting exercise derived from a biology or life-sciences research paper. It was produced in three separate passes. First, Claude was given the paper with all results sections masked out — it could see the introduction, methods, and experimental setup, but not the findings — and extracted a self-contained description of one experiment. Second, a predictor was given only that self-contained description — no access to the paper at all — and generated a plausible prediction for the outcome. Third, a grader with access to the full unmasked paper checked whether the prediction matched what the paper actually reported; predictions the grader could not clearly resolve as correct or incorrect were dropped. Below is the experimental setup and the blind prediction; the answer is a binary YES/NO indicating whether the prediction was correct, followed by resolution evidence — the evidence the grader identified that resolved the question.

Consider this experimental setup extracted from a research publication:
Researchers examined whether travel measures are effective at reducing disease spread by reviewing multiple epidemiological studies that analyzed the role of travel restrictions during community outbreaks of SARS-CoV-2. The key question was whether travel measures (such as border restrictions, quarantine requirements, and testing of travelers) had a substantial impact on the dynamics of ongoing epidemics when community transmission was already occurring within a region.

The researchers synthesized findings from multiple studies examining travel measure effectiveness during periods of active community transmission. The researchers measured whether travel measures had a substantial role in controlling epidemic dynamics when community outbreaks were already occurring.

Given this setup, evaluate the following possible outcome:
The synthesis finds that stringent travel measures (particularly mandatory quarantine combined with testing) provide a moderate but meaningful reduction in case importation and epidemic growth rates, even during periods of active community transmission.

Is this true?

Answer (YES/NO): NO